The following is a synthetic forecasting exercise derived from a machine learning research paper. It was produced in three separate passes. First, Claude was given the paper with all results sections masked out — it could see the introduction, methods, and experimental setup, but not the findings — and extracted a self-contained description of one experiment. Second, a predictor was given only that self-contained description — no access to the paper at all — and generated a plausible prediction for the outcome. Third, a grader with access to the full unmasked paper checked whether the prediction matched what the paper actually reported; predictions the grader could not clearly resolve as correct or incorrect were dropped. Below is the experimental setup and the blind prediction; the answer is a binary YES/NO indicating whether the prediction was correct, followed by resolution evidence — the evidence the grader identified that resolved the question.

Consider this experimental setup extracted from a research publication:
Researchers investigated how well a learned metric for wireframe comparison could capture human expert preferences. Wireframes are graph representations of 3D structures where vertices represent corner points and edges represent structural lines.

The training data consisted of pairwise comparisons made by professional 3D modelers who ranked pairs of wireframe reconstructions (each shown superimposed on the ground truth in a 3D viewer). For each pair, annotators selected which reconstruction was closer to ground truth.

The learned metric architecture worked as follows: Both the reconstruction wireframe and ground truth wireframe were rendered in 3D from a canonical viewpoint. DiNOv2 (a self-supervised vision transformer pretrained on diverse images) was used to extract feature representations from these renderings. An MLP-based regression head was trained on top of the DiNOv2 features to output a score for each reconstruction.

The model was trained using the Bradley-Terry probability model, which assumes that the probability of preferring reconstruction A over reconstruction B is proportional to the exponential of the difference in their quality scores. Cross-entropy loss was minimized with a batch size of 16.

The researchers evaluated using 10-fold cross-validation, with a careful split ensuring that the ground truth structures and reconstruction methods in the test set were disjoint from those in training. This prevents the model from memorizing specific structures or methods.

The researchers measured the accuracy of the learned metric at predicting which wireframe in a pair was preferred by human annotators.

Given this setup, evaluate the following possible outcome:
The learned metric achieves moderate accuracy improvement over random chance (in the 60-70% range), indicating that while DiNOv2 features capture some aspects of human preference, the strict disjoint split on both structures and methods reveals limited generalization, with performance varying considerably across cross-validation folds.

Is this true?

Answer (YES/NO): NO